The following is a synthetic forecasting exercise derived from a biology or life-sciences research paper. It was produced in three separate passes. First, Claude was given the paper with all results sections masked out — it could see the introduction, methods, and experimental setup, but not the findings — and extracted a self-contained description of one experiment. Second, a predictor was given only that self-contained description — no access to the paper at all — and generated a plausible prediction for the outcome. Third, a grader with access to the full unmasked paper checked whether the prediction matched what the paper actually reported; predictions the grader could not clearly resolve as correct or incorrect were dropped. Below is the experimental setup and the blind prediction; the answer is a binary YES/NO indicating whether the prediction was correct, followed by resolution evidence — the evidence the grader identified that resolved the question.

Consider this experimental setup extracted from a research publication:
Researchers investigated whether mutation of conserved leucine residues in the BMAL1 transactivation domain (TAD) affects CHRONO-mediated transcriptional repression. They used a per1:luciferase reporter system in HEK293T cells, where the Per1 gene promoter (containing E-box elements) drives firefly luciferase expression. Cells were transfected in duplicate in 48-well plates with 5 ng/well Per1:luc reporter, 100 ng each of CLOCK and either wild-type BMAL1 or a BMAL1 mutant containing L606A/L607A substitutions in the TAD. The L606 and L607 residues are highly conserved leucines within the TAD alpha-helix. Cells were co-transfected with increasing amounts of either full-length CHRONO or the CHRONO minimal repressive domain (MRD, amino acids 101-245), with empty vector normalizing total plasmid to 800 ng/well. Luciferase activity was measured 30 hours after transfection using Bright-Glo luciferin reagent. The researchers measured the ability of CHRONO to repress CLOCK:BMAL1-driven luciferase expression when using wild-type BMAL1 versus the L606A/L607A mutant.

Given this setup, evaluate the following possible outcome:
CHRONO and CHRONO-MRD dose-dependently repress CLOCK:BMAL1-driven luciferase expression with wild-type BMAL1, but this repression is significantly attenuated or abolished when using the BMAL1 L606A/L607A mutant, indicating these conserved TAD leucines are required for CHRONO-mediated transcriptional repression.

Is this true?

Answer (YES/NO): YES